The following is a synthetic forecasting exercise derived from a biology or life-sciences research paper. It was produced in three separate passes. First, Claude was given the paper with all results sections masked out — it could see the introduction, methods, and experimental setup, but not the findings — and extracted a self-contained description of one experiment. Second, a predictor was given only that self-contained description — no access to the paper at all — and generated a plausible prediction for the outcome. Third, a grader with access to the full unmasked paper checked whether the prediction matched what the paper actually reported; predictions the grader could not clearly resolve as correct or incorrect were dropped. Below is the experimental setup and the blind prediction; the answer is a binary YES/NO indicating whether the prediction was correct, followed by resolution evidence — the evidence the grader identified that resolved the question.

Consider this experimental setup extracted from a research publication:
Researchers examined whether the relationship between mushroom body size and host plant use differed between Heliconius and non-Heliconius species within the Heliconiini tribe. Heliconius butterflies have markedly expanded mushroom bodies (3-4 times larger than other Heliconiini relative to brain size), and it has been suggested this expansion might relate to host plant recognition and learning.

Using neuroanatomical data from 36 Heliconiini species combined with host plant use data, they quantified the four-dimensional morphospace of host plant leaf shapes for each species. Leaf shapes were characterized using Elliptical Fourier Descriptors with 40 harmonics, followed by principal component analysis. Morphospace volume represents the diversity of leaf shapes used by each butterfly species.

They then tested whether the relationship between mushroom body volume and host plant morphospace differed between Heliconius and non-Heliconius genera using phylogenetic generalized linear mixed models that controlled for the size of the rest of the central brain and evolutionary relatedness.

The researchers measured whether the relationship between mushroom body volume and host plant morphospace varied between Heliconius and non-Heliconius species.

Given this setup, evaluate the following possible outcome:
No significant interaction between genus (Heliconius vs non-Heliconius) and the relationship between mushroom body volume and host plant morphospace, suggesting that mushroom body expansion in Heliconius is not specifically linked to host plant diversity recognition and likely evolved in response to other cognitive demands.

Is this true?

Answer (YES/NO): YES